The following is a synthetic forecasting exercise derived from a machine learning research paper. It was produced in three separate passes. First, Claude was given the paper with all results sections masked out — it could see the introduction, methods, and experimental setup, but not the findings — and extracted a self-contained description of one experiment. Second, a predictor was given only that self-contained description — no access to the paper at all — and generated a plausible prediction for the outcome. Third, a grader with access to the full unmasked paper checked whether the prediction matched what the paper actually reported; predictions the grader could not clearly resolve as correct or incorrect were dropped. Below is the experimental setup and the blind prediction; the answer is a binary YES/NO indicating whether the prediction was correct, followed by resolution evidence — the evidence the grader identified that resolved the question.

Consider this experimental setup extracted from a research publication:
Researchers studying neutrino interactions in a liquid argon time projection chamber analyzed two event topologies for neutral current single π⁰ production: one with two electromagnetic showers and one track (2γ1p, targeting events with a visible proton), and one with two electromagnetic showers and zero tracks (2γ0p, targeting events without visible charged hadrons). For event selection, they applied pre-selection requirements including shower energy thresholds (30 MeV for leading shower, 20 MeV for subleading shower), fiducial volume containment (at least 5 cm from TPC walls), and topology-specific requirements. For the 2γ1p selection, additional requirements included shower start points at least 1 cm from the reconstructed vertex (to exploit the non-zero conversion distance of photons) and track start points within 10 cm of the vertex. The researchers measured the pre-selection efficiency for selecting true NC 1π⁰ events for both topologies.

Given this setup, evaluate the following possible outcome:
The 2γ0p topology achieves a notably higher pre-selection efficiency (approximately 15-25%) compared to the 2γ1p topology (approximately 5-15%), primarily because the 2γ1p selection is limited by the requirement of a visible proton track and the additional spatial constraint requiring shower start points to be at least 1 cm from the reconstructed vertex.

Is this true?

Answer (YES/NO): NO